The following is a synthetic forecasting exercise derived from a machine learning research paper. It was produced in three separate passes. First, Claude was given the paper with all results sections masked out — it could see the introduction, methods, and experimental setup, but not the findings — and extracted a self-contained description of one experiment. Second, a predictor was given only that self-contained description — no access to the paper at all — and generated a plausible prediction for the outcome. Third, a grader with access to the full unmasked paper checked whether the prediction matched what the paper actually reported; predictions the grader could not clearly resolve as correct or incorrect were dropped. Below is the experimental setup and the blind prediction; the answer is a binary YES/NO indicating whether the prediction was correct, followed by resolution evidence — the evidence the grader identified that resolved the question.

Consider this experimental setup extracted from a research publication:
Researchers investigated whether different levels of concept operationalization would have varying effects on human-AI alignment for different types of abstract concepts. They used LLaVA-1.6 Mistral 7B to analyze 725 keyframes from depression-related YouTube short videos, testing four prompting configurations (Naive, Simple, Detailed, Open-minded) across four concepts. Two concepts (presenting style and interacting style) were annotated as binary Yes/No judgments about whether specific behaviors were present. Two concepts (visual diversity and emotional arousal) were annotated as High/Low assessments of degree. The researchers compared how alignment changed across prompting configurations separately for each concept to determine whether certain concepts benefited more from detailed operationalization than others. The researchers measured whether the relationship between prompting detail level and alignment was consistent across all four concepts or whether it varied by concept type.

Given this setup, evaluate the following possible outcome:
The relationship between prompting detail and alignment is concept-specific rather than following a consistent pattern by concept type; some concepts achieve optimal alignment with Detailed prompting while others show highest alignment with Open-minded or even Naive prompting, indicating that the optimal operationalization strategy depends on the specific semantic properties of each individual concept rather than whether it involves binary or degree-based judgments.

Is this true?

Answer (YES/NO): YES